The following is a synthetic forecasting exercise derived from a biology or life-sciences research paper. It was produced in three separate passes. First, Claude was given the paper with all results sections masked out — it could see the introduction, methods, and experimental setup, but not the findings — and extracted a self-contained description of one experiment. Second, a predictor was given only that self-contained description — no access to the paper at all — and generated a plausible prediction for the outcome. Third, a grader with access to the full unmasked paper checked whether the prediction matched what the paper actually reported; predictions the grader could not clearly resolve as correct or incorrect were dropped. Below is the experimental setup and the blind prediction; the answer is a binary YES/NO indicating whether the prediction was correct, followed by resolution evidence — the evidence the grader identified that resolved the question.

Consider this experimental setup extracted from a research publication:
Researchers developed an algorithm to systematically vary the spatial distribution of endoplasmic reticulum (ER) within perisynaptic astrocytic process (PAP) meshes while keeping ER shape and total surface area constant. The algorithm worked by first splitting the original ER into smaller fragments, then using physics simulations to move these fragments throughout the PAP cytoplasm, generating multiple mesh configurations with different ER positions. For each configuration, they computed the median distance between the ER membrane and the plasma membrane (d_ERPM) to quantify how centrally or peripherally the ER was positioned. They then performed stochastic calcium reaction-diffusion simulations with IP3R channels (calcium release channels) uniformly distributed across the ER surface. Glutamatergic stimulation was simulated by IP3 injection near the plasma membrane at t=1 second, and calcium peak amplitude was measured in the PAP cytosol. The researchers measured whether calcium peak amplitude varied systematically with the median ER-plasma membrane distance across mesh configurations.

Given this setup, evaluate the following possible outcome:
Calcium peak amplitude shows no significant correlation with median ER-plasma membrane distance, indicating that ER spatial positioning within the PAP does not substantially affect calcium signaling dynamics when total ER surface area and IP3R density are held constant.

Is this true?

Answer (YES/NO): NO